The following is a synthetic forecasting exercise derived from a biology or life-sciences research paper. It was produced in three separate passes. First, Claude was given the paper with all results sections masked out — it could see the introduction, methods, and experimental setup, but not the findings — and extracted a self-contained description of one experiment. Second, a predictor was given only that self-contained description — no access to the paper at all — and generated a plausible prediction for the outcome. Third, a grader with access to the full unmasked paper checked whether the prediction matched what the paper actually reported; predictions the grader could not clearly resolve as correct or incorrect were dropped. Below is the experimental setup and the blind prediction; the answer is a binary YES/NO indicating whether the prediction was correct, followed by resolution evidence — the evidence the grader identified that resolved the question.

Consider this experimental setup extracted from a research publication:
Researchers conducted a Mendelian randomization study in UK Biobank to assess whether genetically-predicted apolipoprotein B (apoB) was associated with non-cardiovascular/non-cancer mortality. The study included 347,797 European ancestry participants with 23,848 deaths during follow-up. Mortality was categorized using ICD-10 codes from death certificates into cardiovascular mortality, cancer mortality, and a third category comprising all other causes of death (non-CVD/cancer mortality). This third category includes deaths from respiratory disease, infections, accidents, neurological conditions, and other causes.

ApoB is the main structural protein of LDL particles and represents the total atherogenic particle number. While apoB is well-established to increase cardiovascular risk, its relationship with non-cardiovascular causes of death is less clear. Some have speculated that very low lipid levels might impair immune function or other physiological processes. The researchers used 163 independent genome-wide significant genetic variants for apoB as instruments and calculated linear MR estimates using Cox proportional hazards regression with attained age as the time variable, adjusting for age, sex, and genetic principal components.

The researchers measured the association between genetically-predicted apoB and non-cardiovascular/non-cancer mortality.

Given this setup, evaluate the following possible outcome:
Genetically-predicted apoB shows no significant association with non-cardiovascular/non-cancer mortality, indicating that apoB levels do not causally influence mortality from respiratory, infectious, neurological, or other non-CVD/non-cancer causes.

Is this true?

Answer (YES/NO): NO